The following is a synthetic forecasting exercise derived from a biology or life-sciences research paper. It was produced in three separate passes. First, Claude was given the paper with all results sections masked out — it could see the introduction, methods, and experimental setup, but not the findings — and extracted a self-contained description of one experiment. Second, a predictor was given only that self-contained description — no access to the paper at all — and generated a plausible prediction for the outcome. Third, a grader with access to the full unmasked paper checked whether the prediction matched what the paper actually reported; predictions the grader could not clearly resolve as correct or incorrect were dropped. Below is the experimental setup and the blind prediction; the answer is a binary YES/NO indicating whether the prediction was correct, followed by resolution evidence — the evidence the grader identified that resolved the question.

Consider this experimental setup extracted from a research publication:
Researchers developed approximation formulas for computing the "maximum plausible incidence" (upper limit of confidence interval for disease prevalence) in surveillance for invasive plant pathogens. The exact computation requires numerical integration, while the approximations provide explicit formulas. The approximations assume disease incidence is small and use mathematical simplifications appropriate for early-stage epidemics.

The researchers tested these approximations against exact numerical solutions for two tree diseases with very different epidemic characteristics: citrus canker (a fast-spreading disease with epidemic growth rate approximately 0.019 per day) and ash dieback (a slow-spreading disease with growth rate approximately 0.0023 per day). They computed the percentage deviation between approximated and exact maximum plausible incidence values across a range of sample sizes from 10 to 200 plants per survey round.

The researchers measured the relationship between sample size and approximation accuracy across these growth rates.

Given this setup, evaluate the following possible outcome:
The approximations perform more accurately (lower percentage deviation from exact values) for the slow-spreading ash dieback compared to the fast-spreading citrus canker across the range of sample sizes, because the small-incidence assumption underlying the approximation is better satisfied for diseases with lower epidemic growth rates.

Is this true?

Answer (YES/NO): YES